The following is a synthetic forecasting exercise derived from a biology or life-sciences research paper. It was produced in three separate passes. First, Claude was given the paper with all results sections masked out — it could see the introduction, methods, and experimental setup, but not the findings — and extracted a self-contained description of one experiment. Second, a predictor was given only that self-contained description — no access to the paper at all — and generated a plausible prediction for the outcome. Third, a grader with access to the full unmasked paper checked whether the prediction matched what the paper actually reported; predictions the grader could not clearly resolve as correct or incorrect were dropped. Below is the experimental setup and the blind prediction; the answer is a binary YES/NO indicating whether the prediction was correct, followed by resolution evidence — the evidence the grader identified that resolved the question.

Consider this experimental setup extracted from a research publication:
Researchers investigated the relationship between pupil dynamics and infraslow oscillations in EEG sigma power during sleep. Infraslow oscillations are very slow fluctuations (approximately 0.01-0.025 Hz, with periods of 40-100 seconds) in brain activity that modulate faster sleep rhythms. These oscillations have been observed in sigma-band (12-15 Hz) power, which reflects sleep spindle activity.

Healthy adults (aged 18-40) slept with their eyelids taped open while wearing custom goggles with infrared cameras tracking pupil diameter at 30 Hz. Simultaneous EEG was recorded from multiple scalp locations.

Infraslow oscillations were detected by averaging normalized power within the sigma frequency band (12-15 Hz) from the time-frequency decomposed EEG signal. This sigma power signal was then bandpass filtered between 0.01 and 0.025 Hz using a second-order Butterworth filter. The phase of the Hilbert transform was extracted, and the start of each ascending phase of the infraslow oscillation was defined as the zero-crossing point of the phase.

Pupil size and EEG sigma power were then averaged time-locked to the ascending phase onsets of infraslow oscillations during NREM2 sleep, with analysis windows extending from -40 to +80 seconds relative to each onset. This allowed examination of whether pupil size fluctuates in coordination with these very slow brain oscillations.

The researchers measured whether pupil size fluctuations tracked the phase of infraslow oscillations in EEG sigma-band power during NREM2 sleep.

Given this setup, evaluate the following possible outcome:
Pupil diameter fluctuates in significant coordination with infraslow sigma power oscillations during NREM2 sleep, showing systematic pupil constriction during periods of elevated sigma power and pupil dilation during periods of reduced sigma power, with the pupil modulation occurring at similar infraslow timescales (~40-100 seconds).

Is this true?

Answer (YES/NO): YES